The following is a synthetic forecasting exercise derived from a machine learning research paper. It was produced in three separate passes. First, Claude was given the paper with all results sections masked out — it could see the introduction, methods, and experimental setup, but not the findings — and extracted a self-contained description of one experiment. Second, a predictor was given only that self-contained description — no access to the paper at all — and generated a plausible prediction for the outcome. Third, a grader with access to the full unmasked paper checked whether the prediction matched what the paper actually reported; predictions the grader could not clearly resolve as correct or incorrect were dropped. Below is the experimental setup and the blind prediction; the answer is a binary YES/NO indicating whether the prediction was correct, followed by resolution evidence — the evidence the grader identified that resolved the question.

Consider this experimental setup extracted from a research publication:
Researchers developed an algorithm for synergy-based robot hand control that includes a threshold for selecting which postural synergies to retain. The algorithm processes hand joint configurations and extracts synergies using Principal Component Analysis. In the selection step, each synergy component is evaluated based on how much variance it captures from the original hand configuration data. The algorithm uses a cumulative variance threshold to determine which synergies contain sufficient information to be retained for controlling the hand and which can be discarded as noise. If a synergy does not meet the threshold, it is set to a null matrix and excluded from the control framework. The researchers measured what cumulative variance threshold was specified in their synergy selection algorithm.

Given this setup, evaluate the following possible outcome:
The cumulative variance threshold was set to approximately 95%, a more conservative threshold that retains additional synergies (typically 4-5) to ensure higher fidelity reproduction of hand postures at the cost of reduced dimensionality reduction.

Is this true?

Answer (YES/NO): NO